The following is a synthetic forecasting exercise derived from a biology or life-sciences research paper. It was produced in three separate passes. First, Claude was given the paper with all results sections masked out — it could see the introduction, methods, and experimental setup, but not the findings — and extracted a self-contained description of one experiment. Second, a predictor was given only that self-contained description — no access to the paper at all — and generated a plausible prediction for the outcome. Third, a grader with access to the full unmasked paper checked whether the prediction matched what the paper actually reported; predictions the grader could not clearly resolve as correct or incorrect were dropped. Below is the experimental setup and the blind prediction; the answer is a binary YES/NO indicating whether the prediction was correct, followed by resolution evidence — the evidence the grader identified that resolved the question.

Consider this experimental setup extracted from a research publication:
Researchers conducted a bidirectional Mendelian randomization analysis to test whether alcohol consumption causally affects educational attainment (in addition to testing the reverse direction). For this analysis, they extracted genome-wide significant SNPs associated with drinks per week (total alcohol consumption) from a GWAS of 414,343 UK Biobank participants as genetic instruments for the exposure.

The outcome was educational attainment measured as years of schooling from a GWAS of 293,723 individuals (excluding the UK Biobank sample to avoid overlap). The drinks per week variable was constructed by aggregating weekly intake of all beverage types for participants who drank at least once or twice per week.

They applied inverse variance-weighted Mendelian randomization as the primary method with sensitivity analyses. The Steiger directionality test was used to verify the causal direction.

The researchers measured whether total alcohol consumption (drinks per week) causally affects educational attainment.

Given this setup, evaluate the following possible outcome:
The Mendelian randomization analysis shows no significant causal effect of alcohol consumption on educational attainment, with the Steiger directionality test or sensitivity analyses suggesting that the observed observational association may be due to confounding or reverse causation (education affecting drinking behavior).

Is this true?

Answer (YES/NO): YES